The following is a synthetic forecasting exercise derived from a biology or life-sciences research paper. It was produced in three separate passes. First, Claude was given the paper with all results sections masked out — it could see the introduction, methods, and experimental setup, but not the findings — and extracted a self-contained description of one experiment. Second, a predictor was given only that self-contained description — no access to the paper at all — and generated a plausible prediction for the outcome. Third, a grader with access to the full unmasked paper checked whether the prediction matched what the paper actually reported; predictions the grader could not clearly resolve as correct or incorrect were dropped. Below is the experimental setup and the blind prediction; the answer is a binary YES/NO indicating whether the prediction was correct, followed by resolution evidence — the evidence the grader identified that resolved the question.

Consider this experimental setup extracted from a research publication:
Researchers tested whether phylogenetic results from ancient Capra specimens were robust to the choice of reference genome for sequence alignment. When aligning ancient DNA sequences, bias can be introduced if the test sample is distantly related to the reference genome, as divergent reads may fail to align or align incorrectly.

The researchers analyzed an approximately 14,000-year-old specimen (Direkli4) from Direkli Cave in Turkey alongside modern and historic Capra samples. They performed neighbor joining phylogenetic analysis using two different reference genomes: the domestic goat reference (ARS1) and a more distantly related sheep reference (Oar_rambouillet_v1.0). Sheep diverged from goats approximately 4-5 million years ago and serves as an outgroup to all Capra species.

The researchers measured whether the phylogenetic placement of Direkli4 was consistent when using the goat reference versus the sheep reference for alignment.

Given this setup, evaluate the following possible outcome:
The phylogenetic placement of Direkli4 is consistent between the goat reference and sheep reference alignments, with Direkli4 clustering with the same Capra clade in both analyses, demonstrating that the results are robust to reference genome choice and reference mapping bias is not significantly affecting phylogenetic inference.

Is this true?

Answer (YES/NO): YES